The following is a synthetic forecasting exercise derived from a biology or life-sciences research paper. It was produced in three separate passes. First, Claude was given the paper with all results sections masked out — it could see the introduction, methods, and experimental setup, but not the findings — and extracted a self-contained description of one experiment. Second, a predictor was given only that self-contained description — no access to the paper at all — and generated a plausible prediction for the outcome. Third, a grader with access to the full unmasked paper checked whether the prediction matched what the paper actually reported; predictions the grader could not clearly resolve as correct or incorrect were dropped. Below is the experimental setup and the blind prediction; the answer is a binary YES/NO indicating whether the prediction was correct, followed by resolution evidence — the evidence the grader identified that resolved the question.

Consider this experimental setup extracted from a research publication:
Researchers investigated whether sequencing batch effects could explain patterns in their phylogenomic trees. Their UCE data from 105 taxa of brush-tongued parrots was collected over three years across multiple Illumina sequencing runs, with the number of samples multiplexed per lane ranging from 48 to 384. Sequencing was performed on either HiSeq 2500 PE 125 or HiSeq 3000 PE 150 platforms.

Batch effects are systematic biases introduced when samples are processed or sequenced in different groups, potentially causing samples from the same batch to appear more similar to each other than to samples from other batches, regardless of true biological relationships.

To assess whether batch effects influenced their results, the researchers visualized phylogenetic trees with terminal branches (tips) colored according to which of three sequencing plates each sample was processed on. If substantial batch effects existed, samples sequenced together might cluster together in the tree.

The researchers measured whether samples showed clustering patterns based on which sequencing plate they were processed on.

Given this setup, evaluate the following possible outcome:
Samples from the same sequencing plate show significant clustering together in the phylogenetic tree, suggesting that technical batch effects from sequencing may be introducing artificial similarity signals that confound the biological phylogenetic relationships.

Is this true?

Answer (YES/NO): NO